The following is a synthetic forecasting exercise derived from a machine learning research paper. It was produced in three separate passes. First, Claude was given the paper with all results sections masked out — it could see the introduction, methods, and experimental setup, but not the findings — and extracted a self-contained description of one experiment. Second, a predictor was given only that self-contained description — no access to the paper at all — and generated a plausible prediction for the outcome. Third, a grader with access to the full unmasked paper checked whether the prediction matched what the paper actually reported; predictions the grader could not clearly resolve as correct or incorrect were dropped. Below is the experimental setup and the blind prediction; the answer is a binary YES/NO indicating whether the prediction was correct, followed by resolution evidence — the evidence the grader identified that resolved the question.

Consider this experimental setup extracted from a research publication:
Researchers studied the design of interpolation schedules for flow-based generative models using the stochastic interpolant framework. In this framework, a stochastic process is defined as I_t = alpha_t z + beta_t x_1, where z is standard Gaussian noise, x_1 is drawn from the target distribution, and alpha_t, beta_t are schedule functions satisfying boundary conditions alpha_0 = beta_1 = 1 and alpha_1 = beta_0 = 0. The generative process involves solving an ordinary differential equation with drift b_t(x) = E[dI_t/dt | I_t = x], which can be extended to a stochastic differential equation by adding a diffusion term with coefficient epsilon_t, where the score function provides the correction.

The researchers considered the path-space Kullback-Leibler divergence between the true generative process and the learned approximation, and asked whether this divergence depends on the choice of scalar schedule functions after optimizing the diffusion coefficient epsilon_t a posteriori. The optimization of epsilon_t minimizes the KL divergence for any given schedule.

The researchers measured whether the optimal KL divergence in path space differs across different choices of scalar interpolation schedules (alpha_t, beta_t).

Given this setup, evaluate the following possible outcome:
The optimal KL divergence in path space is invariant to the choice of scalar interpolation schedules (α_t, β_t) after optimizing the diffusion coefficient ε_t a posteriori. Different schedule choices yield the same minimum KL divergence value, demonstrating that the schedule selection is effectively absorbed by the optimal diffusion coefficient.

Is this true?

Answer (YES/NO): YES